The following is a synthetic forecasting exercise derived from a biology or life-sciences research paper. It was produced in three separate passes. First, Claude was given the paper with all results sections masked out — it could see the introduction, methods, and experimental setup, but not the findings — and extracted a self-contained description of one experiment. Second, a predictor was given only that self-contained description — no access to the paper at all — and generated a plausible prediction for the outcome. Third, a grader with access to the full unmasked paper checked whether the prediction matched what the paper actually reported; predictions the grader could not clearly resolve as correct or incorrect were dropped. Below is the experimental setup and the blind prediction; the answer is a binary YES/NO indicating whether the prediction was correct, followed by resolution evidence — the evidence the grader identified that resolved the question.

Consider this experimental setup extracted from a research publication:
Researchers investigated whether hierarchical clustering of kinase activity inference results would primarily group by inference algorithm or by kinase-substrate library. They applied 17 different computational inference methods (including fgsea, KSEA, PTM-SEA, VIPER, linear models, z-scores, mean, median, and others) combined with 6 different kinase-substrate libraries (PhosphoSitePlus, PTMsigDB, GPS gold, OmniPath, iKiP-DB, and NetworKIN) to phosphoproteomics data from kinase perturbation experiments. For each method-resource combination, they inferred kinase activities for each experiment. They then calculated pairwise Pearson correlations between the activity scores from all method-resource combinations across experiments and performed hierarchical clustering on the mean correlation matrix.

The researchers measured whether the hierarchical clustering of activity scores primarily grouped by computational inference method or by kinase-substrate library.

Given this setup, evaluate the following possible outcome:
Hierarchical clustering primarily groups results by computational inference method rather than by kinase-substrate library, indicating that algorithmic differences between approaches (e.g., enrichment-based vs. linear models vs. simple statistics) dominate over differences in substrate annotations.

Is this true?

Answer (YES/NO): NO